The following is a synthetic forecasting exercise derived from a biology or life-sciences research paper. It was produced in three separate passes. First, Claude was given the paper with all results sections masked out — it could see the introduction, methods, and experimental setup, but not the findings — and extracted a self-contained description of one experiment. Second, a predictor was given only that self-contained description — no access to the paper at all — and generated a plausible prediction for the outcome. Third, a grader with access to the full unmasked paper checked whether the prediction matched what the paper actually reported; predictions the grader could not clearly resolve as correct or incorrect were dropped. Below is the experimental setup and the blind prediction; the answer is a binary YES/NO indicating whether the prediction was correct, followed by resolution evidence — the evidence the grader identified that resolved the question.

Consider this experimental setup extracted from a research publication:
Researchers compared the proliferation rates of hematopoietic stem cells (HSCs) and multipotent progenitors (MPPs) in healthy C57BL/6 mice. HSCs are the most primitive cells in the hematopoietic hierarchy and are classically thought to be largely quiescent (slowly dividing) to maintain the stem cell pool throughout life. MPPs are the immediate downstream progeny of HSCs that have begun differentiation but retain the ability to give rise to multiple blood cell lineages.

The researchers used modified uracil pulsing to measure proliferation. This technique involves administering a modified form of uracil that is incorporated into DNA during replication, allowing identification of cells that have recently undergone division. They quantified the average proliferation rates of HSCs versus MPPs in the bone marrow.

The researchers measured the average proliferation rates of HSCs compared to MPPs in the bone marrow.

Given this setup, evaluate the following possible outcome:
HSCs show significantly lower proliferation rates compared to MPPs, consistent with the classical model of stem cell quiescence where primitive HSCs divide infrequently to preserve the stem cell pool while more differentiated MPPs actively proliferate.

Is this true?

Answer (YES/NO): YES